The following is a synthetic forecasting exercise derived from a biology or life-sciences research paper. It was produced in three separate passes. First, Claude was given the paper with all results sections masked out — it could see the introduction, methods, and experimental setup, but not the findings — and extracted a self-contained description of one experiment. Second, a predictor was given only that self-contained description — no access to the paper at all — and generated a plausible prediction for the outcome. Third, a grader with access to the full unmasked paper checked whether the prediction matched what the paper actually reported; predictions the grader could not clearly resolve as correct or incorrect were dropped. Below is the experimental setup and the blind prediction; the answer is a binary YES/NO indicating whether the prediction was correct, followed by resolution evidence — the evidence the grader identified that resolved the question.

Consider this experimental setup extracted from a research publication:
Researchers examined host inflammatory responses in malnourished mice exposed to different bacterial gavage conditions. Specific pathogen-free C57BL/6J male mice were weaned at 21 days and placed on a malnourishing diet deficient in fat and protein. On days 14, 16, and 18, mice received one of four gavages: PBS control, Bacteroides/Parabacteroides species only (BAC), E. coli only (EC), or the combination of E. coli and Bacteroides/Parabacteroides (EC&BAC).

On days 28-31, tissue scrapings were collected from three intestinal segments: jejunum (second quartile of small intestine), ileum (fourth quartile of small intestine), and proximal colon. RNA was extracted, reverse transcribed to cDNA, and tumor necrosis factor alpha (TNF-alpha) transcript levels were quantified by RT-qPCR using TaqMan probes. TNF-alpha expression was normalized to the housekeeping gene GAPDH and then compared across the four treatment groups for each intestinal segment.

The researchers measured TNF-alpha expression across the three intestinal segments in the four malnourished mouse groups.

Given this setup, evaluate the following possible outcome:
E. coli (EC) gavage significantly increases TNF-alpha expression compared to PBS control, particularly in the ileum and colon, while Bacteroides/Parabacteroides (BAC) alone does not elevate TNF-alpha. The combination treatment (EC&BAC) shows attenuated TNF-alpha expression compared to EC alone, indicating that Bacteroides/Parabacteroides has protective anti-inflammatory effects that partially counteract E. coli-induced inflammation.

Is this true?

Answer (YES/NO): NO